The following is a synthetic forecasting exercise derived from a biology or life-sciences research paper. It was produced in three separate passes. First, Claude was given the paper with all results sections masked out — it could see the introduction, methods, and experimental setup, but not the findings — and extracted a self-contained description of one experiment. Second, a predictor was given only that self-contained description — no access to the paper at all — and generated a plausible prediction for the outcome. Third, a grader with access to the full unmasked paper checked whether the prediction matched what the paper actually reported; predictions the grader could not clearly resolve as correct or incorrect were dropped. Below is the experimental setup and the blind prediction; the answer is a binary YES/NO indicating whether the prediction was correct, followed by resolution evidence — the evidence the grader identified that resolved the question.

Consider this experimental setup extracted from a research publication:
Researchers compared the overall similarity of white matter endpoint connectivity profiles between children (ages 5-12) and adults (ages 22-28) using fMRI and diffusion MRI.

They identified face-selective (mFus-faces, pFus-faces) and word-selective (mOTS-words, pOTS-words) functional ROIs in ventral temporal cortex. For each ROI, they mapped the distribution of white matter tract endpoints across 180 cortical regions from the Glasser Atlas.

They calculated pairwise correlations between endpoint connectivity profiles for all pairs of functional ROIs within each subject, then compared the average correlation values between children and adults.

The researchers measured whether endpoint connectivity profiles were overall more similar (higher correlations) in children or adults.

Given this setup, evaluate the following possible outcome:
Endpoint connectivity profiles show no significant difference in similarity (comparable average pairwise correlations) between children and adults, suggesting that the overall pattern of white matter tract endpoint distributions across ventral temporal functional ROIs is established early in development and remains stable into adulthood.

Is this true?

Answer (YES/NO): NO